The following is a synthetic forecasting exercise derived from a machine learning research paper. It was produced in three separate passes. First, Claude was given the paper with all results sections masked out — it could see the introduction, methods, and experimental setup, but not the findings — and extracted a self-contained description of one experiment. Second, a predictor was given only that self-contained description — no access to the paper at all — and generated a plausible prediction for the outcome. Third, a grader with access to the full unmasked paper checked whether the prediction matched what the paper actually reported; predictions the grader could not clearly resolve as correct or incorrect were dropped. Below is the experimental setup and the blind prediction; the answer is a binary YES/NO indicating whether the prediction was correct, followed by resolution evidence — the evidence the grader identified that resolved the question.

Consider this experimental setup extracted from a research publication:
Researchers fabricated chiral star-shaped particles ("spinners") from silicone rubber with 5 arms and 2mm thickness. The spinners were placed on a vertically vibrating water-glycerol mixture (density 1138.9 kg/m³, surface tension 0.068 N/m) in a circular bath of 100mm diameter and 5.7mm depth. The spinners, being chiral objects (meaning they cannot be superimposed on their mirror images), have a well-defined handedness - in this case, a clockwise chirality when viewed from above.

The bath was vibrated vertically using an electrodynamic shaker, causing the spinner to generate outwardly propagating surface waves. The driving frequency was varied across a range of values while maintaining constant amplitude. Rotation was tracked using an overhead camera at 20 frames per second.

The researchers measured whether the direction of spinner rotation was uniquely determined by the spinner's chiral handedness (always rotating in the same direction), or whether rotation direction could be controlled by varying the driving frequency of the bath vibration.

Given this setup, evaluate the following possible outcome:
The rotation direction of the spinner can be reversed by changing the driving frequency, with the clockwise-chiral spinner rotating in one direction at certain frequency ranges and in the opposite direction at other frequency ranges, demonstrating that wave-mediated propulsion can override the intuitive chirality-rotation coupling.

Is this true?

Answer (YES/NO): YES